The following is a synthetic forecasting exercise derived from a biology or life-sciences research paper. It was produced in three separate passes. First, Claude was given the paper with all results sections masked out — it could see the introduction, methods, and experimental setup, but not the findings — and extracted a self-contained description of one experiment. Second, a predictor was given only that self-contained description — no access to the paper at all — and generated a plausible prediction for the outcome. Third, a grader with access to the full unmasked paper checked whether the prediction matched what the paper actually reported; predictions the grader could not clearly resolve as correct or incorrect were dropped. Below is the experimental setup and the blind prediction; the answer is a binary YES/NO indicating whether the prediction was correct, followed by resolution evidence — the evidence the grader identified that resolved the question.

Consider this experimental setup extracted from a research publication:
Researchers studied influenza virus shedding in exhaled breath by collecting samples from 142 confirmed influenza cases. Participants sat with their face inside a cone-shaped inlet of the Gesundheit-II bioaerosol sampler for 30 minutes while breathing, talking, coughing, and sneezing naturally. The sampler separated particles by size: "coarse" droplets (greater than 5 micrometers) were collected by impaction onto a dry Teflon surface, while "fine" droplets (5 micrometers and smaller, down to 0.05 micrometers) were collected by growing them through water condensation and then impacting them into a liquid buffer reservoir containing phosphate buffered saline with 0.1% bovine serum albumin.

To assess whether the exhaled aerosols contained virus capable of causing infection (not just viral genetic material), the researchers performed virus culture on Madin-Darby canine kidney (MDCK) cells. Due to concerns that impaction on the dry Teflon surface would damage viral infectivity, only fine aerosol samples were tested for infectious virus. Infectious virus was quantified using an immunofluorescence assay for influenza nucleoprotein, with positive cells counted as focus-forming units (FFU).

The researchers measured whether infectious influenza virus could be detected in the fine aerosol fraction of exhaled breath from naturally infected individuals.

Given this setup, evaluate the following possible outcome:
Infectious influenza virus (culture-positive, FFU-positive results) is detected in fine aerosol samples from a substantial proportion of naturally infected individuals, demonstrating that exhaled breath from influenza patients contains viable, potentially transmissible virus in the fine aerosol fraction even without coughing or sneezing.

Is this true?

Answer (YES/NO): YES